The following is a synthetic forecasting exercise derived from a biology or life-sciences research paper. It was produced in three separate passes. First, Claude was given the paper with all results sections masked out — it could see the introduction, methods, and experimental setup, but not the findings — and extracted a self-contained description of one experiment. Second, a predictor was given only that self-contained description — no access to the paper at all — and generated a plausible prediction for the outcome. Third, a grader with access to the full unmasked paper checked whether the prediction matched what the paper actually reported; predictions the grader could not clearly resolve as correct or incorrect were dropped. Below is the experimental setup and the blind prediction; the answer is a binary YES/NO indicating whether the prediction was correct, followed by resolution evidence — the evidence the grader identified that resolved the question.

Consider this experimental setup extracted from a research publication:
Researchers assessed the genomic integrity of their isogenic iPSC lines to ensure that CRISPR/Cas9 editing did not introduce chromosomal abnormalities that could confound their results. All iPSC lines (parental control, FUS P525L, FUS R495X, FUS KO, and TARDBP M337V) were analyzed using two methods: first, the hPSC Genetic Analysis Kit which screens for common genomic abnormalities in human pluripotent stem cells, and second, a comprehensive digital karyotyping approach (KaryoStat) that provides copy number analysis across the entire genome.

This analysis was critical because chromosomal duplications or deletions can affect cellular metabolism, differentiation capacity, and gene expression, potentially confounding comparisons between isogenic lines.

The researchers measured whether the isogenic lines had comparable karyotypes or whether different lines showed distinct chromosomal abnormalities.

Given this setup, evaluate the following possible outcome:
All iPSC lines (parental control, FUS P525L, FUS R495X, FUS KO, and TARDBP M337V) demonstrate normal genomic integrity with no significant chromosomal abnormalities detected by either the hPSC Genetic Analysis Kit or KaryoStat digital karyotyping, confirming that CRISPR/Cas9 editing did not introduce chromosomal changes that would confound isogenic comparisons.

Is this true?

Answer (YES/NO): NO